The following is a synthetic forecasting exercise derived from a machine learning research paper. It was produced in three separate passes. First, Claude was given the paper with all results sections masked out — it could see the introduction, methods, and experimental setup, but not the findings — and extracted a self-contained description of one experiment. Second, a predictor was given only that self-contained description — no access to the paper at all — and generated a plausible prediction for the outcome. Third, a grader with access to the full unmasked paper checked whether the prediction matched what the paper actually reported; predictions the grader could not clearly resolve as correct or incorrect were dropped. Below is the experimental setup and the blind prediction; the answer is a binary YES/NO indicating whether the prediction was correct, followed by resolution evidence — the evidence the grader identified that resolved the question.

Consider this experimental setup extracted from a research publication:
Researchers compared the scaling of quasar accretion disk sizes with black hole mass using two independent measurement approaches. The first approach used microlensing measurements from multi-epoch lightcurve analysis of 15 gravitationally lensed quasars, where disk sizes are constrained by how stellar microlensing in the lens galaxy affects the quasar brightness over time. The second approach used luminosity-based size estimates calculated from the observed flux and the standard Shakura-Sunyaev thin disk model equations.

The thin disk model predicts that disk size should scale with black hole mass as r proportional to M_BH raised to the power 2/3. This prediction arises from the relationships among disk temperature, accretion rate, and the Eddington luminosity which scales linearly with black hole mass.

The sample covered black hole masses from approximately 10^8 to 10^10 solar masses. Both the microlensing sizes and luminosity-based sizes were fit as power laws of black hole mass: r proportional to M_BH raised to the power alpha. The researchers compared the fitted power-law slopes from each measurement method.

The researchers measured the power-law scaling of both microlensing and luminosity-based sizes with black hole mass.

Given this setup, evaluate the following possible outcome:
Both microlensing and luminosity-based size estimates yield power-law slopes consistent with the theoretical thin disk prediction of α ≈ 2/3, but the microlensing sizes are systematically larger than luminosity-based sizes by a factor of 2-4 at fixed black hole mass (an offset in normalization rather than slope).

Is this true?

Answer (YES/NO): YES